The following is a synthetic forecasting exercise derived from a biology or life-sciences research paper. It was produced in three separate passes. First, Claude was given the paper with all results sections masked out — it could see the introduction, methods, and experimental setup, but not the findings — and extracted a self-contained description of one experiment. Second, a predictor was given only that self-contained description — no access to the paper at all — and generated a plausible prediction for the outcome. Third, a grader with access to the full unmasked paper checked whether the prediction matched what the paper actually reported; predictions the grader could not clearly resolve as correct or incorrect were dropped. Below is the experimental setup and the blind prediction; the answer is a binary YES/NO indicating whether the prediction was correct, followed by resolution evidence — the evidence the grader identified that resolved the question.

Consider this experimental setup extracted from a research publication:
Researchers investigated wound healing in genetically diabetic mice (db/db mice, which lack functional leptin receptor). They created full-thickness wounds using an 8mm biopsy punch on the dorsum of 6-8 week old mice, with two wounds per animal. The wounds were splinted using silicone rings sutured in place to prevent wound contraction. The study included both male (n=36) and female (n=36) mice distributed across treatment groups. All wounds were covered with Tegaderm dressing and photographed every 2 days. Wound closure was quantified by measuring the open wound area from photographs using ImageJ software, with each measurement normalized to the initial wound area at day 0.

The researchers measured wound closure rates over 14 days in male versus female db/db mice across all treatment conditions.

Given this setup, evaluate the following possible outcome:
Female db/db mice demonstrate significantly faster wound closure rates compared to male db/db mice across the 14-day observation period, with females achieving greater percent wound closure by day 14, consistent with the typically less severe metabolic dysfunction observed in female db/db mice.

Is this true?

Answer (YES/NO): NO